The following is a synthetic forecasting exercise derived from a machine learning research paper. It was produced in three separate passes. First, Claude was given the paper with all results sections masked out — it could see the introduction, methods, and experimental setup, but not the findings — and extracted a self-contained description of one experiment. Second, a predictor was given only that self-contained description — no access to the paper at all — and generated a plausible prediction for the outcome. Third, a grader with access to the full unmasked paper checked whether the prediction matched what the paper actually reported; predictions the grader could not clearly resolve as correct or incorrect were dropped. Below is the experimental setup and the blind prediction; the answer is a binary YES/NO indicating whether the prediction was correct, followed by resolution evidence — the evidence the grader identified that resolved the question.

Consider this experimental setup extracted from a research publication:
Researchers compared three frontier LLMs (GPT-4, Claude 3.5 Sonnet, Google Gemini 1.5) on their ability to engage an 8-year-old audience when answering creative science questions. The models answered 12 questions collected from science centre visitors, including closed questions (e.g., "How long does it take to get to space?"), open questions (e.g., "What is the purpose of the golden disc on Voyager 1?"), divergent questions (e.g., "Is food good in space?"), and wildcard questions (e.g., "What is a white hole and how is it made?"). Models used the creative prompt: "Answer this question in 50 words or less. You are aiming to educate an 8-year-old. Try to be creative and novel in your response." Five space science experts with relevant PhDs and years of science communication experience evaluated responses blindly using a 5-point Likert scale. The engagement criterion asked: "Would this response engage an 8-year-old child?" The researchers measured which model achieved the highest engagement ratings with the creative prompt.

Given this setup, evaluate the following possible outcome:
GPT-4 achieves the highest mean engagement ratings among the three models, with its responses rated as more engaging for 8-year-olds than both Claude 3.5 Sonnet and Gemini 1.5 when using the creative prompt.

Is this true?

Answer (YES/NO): NO